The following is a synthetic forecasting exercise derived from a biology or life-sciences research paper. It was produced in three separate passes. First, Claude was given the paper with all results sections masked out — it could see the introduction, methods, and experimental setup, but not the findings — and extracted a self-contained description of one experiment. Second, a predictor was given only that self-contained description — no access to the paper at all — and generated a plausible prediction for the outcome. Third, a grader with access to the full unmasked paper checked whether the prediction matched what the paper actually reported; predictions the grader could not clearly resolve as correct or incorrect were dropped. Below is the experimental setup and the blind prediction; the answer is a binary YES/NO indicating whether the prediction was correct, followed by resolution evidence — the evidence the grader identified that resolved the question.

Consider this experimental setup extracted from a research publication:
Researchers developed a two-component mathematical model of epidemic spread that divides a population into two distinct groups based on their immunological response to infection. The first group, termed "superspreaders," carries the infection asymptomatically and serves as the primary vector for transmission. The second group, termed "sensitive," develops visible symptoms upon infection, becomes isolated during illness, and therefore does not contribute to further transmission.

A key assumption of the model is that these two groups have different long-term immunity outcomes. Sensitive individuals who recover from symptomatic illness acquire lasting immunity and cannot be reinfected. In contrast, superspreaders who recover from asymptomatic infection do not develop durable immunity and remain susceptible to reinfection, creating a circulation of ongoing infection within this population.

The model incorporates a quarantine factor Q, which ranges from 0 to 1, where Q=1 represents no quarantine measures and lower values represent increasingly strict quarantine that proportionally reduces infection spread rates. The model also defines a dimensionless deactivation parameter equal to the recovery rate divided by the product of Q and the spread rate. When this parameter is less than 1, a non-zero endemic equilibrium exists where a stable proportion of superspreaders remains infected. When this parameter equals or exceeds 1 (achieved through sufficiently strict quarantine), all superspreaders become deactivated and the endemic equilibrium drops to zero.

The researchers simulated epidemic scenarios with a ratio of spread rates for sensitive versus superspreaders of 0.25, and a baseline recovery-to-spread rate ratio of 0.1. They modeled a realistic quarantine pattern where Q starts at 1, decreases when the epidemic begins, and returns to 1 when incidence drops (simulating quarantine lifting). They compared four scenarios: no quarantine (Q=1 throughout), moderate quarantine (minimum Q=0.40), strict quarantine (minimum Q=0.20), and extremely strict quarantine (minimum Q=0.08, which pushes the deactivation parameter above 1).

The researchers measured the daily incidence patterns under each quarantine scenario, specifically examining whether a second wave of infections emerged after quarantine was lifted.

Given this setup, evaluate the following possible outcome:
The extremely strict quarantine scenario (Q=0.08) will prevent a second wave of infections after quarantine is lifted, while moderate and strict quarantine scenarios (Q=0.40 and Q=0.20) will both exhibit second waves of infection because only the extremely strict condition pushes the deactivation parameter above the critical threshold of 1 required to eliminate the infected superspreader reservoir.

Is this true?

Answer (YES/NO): NO